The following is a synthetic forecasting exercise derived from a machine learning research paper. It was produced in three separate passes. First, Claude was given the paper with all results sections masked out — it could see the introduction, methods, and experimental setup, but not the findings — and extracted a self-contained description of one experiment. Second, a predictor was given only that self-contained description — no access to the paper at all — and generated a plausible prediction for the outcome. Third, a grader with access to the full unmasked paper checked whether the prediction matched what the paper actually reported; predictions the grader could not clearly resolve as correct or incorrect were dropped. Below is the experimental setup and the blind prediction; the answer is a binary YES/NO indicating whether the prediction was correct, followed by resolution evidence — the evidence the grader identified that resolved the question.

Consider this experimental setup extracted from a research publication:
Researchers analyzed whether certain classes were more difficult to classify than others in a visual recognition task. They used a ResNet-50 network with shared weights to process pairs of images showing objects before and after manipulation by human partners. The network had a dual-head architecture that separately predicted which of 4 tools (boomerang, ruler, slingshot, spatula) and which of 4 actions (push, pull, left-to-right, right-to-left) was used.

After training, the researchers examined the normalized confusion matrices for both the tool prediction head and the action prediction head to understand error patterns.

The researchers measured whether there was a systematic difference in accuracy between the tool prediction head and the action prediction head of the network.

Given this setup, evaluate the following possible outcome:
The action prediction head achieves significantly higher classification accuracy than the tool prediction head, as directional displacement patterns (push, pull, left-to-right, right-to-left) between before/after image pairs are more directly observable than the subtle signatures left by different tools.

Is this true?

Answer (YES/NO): YES